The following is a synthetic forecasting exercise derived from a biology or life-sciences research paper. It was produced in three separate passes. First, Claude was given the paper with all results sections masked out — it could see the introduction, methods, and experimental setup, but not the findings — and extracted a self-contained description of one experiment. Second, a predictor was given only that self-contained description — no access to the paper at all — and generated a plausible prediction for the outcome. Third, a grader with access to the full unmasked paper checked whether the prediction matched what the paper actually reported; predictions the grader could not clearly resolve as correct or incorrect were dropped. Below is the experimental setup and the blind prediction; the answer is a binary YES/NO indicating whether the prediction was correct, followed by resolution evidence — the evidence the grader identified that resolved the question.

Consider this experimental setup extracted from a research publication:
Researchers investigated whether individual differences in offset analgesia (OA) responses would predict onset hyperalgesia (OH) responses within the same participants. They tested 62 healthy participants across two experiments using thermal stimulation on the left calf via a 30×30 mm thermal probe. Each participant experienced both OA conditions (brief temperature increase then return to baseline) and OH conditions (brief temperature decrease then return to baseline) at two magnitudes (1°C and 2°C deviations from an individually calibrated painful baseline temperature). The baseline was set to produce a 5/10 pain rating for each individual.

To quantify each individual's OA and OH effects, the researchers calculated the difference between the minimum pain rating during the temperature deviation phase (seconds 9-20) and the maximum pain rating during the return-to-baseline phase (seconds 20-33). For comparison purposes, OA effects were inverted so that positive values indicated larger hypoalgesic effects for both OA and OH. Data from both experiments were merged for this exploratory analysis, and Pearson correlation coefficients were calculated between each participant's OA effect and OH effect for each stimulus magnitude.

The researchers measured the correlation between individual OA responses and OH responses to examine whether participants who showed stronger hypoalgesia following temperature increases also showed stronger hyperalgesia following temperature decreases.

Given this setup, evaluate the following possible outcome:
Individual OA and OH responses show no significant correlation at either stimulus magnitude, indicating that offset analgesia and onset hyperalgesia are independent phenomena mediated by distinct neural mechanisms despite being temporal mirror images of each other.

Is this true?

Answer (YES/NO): NO